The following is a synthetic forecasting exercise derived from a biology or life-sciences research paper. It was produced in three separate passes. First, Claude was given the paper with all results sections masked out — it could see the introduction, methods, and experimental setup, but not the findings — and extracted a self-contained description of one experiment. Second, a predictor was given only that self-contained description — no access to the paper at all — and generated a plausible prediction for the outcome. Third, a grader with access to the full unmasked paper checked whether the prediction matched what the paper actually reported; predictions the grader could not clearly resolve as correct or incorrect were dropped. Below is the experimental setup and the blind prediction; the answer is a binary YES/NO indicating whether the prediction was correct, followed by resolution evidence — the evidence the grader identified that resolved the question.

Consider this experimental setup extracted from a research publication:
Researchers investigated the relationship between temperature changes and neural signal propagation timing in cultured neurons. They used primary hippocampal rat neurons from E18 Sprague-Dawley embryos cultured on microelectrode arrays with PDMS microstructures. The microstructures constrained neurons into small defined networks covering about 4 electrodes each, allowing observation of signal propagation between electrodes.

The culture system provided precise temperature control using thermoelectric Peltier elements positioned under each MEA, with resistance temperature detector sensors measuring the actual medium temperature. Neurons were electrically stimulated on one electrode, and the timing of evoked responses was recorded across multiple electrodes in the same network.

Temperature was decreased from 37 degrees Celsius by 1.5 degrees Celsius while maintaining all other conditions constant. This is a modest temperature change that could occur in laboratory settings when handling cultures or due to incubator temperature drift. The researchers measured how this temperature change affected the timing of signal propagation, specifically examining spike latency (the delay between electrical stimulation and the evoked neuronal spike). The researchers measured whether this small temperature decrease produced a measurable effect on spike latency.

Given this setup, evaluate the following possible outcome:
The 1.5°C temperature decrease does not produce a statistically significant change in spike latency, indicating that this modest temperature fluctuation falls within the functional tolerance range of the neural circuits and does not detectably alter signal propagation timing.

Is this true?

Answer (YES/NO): NO